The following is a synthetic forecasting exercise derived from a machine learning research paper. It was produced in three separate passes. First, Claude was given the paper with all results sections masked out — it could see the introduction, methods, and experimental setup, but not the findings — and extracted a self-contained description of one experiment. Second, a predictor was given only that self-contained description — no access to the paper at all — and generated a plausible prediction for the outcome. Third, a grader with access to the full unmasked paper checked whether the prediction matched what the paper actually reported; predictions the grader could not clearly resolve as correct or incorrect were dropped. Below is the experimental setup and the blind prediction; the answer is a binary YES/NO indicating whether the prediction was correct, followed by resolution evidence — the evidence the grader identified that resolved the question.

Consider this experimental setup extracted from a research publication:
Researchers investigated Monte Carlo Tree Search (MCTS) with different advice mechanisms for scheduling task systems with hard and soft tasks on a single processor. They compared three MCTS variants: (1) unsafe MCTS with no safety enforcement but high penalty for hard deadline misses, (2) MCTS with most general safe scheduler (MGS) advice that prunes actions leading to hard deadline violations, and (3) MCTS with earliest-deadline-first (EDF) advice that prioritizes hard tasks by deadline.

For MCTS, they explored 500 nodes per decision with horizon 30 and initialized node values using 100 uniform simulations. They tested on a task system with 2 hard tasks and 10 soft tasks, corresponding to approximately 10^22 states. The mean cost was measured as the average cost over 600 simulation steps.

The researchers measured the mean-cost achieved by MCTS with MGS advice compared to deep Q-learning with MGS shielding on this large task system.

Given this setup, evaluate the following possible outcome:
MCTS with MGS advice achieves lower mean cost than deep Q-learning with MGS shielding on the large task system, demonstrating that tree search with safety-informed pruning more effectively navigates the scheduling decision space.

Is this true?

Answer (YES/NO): YES